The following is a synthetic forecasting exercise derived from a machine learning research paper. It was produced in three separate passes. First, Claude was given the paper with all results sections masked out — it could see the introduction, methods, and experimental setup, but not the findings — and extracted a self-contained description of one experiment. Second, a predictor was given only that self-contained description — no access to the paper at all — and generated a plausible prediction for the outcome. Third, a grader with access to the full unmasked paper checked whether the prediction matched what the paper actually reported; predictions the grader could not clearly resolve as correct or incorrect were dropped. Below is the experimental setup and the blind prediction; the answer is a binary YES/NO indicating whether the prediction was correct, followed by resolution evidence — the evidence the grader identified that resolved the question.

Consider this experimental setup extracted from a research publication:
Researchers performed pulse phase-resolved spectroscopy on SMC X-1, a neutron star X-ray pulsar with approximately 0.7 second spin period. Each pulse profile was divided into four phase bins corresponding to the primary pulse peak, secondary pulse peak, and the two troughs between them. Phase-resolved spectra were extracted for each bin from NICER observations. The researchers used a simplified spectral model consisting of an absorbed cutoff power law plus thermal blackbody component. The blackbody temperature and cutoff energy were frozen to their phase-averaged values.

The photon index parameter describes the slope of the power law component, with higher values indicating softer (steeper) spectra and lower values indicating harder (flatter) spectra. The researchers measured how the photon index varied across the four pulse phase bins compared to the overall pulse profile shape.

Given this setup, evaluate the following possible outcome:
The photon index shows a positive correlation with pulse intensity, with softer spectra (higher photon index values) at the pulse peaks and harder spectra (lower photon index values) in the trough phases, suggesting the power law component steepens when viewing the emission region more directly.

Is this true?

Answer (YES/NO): NO